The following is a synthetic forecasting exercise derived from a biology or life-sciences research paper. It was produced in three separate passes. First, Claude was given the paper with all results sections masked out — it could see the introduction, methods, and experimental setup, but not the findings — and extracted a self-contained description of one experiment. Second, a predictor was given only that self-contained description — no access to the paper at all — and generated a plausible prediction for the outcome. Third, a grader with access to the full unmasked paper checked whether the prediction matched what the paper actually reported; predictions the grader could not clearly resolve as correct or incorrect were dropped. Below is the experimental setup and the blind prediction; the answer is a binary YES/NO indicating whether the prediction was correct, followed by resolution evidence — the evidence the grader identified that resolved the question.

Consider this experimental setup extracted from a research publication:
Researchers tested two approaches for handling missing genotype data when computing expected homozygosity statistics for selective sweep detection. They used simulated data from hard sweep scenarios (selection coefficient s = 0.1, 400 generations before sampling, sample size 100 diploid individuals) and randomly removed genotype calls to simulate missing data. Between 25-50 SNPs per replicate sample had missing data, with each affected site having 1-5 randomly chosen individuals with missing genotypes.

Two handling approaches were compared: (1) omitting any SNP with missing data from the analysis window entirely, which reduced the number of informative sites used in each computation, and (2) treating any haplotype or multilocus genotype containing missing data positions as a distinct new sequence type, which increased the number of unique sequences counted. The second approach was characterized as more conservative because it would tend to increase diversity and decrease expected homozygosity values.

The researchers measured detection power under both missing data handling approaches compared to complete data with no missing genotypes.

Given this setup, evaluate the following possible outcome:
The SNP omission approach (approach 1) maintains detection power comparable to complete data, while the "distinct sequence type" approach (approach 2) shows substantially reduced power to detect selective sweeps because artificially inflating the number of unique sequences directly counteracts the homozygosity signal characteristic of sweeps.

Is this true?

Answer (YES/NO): NO